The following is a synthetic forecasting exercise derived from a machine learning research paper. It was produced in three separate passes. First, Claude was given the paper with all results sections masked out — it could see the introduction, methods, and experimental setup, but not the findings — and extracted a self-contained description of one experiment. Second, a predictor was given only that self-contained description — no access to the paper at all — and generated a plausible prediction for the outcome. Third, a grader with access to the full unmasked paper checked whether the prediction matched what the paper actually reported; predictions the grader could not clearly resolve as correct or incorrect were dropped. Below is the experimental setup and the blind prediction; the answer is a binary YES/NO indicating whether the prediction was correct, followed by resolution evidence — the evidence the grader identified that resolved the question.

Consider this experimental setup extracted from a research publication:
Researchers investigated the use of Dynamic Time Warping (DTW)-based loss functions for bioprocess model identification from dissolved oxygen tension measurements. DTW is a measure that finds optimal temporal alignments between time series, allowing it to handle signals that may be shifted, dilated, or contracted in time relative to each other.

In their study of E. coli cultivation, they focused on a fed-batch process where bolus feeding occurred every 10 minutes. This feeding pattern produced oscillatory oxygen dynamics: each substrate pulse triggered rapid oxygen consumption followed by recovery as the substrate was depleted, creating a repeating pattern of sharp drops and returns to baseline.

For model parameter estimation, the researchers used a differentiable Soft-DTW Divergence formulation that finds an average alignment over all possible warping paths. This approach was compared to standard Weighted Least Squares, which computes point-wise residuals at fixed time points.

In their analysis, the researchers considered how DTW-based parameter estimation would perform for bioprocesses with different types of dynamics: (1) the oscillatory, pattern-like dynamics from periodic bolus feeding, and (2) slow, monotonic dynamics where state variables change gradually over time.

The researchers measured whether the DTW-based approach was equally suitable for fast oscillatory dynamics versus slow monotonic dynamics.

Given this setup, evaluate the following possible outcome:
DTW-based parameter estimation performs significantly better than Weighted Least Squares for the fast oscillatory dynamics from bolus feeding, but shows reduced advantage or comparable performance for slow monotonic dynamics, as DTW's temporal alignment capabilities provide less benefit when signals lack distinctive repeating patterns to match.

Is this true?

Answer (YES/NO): YES